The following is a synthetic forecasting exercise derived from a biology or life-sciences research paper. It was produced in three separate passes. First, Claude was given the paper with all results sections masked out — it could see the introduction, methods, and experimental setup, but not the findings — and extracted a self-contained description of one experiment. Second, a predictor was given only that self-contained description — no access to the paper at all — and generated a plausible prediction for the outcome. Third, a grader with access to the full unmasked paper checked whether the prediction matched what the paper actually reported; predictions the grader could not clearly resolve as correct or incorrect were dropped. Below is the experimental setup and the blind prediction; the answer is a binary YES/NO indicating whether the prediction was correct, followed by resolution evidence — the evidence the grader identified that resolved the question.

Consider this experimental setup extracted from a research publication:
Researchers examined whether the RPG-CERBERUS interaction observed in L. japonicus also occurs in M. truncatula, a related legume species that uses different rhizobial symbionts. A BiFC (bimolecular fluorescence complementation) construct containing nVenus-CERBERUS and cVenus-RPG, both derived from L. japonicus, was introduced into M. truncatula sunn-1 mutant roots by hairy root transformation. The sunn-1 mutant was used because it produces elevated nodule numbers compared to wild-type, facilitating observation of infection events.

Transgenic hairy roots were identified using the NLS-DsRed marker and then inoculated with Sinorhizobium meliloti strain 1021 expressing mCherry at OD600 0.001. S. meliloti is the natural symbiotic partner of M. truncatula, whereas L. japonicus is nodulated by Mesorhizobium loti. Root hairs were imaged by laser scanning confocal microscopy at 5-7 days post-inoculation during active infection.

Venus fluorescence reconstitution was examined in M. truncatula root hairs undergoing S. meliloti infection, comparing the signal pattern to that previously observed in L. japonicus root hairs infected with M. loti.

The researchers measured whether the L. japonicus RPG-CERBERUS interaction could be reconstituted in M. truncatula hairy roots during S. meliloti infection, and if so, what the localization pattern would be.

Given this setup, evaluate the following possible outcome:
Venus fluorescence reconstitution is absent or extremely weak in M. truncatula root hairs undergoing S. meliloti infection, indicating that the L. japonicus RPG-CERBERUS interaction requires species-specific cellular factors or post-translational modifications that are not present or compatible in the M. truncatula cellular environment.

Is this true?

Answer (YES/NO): NO